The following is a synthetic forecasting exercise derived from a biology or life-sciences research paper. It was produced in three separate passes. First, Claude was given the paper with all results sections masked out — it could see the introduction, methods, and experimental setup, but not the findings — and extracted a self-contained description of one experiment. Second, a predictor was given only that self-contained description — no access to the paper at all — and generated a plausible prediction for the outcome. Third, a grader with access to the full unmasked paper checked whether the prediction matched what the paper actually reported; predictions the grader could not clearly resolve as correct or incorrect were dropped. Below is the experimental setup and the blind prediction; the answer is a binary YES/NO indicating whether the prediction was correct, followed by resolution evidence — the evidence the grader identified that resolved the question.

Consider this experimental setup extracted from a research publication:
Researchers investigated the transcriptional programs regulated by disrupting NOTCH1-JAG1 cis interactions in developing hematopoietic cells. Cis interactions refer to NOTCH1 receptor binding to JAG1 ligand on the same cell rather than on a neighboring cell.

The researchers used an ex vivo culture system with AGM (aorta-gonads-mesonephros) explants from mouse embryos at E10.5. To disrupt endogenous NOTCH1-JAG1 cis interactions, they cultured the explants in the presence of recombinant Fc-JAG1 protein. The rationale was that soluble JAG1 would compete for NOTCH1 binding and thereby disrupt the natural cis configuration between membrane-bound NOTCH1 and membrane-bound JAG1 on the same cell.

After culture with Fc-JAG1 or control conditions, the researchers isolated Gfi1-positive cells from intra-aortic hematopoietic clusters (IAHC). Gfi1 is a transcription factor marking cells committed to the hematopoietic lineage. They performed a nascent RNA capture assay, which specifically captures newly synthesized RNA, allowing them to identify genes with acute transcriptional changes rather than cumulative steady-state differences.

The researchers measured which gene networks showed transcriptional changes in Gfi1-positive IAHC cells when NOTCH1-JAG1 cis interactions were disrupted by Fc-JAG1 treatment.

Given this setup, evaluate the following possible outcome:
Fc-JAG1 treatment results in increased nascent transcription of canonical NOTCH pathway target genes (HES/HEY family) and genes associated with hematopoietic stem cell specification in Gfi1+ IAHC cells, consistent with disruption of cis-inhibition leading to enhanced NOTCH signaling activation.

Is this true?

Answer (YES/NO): NO